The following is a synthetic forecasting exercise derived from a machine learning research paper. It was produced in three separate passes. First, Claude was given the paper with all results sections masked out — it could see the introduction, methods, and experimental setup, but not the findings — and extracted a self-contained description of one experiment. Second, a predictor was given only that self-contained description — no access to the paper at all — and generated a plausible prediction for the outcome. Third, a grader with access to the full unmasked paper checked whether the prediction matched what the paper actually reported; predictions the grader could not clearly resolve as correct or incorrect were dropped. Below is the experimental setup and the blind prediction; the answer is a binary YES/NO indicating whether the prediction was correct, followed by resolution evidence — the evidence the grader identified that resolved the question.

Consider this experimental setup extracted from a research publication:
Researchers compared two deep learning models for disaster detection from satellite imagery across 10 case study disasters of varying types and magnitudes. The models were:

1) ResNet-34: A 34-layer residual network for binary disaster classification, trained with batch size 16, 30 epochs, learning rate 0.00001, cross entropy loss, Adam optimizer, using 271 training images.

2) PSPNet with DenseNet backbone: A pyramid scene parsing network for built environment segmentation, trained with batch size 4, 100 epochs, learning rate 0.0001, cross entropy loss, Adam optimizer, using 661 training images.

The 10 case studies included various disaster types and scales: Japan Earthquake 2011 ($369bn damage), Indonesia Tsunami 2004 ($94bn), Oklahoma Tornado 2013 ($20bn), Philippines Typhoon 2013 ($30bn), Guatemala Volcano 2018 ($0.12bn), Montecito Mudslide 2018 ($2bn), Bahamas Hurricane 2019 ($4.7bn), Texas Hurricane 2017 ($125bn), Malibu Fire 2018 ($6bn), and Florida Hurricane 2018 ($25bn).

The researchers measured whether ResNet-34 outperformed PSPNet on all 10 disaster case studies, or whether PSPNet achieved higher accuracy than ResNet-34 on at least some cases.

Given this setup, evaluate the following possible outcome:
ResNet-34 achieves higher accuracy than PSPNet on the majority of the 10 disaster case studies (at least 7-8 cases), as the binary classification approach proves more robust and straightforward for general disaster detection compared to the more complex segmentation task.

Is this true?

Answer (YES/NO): YES